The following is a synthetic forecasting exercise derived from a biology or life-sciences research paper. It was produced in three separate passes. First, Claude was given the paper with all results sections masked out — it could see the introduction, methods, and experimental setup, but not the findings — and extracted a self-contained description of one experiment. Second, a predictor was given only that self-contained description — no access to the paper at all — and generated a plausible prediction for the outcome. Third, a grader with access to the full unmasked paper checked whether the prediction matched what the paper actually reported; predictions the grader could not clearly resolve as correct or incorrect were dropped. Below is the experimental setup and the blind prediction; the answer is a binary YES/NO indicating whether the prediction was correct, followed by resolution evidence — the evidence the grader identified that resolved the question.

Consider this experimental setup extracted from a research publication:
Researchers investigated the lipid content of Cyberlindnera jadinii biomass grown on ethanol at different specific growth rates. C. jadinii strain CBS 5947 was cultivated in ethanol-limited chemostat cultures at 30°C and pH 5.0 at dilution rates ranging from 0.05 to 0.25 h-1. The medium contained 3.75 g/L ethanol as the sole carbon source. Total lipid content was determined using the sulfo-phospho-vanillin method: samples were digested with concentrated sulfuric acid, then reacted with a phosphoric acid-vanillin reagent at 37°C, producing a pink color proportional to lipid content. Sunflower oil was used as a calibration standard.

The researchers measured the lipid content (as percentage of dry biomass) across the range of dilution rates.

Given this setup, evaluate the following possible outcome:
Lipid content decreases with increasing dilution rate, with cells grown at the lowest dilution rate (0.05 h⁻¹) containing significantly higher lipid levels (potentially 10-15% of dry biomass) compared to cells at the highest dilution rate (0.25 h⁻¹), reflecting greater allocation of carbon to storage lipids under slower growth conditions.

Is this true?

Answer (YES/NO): NO